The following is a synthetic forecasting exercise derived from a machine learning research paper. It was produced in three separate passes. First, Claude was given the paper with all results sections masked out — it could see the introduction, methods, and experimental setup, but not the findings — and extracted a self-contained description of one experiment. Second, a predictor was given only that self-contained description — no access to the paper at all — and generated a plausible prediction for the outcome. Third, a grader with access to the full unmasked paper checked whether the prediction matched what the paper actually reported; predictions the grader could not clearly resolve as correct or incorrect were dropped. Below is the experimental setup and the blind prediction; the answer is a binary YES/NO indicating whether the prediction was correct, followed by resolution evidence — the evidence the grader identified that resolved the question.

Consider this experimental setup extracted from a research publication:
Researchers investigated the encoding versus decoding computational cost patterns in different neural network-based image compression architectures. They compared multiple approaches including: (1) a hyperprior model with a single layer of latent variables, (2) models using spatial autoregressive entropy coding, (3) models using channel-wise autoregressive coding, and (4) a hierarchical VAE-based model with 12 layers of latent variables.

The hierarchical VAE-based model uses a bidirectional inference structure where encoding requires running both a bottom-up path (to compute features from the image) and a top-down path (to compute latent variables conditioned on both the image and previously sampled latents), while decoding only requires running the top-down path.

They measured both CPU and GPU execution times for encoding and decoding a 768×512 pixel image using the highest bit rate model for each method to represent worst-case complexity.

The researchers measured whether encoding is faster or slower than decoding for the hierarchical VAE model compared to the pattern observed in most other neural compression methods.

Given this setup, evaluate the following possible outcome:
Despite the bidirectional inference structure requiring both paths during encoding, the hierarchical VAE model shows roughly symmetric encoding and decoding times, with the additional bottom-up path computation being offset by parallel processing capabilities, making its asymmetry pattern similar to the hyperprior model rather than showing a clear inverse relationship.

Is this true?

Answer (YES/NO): NO